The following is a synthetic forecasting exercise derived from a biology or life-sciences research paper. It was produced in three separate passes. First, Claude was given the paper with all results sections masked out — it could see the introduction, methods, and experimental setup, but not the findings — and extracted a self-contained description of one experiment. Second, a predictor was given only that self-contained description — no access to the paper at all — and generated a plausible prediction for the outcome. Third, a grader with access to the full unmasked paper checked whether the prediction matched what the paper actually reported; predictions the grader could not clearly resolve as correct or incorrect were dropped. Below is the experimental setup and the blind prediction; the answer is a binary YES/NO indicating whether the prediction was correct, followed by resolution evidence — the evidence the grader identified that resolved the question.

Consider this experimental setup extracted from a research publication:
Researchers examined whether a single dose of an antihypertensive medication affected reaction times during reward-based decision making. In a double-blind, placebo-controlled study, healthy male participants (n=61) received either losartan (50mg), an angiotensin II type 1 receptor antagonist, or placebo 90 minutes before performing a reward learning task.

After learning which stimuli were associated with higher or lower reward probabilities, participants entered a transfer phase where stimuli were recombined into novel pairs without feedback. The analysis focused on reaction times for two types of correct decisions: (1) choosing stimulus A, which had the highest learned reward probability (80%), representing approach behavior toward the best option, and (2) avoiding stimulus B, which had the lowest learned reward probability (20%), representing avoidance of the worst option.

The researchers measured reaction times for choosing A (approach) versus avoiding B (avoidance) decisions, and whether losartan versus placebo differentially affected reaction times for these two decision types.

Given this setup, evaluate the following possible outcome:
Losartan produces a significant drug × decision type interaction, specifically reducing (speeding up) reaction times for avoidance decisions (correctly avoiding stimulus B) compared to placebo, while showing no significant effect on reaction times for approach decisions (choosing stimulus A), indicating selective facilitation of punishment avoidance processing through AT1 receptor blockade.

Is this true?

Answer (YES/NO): NO